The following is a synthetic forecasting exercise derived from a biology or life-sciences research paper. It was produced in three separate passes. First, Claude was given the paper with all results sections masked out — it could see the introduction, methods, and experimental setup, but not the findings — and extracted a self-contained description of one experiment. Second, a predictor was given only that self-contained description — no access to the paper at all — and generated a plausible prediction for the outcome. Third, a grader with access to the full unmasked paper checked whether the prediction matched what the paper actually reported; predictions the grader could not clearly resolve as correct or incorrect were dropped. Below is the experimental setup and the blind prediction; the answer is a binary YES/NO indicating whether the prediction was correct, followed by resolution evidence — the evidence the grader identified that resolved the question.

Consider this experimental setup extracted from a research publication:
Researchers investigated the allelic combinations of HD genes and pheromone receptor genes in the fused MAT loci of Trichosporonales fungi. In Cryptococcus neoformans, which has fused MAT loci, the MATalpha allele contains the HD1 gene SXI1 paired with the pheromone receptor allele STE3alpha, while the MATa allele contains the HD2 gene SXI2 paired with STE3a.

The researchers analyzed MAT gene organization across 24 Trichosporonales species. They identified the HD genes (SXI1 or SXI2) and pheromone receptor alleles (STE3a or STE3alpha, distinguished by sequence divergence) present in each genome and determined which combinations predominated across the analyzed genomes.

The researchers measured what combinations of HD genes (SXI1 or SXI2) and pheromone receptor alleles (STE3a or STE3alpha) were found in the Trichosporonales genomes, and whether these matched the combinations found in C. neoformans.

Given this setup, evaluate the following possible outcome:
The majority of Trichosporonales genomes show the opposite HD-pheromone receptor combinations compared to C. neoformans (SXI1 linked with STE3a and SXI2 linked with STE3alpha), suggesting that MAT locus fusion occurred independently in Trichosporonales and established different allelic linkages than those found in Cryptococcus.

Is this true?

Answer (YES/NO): YES